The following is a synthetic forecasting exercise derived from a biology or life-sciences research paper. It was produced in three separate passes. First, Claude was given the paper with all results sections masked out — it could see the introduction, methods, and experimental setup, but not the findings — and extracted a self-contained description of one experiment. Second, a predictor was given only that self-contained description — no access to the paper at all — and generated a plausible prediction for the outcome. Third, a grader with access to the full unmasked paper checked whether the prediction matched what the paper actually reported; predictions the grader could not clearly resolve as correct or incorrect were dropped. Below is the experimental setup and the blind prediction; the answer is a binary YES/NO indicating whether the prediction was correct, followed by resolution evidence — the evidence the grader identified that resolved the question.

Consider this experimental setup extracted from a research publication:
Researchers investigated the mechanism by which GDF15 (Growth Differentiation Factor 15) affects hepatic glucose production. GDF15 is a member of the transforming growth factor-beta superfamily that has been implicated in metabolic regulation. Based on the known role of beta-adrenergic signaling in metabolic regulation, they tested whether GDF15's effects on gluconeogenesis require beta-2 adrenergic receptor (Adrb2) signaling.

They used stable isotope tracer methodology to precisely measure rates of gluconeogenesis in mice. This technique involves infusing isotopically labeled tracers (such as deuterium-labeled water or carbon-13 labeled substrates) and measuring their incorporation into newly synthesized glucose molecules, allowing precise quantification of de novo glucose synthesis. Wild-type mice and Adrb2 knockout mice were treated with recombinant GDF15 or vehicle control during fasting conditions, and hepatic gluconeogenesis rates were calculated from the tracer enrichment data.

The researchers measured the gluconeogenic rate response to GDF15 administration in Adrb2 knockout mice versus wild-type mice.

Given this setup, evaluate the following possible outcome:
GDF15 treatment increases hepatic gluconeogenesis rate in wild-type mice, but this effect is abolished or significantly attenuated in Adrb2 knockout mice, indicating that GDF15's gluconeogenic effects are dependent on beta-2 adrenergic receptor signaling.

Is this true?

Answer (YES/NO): YES